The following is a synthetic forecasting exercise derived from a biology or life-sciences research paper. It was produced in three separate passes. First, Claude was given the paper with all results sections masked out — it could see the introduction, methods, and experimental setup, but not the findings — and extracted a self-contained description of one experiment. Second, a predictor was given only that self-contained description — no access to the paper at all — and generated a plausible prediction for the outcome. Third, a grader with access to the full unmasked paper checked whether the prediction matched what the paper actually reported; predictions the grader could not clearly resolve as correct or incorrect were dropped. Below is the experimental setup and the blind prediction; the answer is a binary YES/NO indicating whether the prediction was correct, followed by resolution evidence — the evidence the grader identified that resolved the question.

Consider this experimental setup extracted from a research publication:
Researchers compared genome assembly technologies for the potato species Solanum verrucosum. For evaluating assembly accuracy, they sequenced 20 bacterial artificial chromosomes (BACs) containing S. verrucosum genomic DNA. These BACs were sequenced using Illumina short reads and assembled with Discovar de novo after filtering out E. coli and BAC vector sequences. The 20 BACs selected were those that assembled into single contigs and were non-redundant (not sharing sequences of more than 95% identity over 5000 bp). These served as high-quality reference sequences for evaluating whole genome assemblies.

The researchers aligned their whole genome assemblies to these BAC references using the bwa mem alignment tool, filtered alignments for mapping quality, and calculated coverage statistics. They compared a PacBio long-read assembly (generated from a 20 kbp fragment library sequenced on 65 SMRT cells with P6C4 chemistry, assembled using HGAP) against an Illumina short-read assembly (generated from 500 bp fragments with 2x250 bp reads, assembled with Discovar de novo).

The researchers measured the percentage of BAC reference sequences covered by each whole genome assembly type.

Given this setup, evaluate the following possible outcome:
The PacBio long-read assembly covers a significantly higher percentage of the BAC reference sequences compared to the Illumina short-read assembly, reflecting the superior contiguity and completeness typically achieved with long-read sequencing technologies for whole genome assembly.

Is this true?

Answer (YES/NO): NO